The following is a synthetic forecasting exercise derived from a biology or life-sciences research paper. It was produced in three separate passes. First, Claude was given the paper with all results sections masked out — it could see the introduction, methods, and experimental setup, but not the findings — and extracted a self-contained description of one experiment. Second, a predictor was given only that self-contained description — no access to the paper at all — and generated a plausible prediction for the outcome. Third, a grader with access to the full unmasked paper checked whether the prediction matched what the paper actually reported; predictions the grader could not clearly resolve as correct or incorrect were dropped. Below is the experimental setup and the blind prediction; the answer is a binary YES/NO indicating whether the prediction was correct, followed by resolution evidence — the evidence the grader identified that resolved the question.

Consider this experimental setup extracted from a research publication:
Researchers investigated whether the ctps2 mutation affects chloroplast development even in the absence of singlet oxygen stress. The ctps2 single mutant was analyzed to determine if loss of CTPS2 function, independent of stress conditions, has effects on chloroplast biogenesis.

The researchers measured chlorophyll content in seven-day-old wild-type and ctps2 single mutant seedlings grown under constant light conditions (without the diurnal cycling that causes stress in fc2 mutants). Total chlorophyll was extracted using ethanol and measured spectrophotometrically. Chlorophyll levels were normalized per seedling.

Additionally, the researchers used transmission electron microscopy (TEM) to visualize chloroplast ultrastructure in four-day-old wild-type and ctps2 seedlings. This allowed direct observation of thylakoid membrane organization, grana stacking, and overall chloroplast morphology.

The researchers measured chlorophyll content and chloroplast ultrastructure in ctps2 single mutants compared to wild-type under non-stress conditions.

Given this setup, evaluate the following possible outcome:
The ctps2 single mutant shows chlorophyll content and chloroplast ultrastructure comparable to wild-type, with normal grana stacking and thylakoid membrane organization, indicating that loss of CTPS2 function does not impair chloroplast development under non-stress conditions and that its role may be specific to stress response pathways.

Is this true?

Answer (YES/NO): NO